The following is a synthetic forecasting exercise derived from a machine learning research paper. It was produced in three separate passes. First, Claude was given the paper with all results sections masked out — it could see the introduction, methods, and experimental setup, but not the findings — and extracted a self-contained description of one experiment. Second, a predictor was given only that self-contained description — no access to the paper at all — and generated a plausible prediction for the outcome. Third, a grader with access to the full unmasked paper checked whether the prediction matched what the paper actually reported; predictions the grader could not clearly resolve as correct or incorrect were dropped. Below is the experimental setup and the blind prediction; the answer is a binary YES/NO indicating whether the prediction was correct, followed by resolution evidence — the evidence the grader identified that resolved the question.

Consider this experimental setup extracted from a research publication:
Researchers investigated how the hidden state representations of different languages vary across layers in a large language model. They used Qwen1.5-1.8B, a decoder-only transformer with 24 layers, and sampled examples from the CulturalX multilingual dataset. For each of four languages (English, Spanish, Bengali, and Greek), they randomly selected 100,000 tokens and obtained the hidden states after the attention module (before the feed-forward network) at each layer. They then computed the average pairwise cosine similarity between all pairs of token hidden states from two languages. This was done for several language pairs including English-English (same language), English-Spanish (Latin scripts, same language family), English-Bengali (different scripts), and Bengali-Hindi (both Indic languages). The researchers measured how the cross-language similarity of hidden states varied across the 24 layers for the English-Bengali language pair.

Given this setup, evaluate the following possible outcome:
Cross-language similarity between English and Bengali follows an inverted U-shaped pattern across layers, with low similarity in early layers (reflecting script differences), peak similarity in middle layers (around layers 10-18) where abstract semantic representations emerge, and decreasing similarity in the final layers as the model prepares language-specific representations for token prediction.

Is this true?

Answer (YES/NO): NO